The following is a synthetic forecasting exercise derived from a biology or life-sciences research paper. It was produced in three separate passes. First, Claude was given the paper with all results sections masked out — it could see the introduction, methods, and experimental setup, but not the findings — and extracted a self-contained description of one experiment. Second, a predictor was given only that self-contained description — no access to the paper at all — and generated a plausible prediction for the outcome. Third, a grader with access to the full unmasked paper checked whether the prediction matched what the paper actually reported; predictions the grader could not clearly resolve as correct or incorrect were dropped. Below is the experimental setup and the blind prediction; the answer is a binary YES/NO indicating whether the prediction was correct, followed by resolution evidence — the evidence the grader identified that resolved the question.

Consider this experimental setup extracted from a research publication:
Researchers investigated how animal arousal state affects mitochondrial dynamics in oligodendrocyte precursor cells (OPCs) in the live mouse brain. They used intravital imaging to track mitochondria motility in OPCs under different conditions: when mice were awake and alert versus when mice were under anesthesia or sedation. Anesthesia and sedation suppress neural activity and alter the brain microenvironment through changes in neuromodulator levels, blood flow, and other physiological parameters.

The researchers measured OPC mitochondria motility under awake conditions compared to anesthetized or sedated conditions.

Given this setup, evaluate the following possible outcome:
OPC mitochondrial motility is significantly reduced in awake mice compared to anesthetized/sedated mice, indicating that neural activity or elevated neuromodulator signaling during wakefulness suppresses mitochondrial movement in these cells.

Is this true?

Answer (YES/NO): NO